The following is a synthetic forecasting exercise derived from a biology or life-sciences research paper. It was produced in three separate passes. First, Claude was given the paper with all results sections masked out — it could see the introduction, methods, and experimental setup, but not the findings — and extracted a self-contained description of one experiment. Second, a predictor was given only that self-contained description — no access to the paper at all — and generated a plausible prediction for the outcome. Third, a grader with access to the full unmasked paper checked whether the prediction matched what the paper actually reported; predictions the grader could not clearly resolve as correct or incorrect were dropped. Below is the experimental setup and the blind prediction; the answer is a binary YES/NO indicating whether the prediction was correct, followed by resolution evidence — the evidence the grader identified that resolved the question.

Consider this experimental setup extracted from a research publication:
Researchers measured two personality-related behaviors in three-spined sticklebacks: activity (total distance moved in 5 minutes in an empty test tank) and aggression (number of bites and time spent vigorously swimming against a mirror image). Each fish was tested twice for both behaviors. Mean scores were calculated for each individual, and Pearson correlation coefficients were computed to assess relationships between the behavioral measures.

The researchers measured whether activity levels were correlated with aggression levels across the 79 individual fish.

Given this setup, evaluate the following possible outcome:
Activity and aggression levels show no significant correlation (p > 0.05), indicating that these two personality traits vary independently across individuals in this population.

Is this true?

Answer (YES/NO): NO